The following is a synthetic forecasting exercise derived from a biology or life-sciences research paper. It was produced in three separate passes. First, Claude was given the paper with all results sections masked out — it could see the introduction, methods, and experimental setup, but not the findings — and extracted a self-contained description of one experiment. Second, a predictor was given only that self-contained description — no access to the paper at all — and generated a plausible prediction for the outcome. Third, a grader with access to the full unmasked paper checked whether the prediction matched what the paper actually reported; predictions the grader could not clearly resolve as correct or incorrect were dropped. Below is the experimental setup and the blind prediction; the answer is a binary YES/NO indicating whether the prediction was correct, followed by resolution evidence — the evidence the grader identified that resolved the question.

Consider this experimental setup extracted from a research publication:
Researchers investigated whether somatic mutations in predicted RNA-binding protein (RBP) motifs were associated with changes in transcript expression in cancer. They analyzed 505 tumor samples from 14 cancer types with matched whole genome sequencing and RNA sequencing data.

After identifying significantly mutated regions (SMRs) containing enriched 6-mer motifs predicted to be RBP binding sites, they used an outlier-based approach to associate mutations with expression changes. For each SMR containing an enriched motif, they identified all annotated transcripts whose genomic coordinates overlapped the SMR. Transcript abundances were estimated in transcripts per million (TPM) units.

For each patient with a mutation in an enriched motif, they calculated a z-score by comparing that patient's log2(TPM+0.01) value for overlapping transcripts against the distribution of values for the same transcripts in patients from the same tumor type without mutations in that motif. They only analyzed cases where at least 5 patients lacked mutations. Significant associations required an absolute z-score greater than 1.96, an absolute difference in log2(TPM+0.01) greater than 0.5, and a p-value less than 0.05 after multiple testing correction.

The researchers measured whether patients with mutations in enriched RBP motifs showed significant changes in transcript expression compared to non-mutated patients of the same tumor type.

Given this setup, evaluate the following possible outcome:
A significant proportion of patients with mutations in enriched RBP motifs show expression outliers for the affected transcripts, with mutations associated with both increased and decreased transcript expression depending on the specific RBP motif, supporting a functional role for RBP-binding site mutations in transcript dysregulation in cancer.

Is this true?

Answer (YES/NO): NO